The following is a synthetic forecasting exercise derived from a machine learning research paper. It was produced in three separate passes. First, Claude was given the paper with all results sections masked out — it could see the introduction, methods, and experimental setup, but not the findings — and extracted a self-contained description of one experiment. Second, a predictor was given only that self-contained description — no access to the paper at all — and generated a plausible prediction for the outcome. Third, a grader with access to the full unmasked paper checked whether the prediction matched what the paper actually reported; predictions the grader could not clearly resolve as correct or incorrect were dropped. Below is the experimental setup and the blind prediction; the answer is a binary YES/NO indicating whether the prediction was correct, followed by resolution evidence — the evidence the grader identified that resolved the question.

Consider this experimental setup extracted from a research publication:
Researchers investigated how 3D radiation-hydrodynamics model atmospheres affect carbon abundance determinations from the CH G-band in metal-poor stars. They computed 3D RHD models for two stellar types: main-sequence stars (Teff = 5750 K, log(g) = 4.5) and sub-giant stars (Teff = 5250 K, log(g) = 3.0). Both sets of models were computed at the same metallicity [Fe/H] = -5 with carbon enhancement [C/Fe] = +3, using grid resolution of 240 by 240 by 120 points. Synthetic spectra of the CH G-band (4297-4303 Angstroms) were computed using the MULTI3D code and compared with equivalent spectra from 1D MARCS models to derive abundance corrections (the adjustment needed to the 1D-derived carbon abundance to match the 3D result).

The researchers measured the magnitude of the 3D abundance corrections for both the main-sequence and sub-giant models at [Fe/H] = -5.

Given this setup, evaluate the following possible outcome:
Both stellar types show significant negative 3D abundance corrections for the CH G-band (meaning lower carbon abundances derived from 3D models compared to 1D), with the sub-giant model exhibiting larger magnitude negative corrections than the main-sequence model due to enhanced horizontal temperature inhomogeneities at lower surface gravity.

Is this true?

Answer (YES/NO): NO